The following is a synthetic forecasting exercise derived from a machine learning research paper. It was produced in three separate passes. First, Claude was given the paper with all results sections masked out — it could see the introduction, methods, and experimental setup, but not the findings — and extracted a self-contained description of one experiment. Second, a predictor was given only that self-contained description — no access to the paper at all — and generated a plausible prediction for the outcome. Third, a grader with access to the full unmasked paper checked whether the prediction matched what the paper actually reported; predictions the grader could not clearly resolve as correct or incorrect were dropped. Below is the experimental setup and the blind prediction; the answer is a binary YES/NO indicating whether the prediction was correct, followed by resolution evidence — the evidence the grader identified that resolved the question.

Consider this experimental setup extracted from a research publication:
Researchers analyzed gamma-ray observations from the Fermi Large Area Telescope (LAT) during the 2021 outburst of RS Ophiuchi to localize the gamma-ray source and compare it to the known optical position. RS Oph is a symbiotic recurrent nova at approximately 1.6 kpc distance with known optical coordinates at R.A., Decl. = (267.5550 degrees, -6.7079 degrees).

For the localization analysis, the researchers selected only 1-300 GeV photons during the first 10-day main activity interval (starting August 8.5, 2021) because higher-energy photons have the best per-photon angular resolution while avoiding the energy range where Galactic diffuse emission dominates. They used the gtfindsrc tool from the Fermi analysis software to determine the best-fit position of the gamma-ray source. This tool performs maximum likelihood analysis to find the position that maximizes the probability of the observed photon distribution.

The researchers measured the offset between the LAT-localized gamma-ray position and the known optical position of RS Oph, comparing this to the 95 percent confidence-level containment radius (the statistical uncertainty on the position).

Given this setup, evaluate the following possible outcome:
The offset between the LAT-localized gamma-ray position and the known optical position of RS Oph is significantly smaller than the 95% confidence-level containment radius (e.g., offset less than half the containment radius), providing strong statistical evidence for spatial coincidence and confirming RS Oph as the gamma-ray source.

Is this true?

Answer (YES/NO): NO